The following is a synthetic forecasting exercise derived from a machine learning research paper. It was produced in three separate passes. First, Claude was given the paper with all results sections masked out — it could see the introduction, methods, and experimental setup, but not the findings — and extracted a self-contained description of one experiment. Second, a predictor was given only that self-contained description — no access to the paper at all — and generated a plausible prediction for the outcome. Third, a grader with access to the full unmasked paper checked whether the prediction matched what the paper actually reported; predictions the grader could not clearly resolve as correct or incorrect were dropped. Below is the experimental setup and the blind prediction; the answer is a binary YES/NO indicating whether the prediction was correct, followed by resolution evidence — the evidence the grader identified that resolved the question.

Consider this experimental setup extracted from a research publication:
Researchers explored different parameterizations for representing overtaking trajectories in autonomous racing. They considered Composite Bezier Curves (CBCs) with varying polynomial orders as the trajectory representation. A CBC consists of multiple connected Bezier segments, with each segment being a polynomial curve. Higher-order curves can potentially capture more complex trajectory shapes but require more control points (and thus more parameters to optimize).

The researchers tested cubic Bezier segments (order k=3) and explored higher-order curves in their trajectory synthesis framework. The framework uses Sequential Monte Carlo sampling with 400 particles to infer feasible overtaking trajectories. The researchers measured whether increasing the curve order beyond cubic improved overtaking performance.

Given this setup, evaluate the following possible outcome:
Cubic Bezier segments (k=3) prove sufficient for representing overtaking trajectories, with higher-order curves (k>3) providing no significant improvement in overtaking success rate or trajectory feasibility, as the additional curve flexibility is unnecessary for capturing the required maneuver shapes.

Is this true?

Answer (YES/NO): YES